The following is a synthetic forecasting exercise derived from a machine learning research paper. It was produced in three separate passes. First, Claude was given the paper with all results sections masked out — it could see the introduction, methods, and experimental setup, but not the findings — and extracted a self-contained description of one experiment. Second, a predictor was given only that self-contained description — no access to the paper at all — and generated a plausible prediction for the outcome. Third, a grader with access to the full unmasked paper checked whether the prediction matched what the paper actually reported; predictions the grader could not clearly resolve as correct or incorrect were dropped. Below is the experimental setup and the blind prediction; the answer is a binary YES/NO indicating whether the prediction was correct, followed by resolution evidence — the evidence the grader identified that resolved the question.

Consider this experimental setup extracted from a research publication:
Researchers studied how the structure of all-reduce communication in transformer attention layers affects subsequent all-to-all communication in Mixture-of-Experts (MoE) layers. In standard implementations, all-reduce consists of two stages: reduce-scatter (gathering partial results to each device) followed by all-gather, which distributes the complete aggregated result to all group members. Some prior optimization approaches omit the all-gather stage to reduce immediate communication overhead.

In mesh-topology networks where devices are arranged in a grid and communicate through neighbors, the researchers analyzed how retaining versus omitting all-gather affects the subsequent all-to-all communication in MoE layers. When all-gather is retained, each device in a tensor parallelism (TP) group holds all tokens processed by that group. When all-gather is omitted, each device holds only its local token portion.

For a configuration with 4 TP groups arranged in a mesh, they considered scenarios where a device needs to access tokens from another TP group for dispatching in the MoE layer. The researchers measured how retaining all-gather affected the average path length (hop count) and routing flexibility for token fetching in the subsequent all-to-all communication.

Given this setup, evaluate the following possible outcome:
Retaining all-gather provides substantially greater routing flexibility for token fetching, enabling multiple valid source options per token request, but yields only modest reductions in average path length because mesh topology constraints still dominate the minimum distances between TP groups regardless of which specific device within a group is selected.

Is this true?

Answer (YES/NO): NO